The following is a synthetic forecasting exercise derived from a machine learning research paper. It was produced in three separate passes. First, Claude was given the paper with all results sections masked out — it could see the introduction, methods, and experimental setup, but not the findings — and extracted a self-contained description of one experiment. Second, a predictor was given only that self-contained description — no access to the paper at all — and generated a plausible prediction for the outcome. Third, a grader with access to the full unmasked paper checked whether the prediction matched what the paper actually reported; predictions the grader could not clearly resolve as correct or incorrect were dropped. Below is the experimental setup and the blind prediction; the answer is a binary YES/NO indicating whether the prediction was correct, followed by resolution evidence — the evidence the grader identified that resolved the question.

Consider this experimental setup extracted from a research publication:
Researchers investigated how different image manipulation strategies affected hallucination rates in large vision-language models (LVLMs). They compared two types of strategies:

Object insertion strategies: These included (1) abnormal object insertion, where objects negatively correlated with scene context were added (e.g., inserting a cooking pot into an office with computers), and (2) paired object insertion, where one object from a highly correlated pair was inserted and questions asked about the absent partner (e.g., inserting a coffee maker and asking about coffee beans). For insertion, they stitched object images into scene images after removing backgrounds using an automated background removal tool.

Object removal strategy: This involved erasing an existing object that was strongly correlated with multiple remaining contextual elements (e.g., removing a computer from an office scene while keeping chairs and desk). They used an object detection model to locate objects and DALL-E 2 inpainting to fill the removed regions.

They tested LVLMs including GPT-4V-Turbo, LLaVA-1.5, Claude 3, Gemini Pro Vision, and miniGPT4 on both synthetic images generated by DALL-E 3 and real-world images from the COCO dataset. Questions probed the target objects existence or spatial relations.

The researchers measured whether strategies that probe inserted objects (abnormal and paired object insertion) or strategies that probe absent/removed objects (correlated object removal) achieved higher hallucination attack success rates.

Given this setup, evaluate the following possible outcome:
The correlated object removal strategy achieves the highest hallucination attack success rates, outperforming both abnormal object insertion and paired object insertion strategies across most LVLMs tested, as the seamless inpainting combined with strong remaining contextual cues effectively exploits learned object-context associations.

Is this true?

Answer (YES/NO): NO